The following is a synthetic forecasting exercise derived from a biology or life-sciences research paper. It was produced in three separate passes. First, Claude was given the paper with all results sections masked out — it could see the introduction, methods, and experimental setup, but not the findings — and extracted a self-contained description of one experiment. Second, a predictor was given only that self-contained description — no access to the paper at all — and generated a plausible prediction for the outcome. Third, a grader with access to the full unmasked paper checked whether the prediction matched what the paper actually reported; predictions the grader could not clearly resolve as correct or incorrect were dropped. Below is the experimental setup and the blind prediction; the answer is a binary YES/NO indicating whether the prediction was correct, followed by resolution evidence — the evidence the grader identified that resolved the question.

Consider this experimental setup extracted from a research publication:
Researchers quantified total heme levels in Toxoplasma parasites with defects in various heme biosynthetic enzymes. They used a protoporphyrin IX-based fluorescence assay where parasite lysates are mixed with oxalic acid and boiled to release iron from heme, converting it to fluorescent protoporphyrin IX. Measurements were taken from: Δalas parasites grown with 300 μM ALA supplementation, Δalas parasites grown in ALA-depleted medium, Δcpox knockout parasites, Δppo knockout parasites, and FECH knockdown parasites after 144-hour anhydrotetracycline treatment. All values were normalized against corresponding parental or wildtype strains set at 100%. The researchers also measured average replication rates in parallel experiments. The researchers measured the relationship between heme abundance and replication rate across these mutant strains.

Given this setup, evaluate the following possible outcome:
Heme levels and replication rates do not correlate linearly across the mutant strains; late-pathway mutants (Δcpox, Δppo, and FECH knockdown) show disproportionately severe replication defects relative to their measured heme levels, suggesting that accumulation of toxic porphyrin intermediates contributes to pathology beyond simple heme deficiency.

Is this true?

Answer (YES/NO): NO